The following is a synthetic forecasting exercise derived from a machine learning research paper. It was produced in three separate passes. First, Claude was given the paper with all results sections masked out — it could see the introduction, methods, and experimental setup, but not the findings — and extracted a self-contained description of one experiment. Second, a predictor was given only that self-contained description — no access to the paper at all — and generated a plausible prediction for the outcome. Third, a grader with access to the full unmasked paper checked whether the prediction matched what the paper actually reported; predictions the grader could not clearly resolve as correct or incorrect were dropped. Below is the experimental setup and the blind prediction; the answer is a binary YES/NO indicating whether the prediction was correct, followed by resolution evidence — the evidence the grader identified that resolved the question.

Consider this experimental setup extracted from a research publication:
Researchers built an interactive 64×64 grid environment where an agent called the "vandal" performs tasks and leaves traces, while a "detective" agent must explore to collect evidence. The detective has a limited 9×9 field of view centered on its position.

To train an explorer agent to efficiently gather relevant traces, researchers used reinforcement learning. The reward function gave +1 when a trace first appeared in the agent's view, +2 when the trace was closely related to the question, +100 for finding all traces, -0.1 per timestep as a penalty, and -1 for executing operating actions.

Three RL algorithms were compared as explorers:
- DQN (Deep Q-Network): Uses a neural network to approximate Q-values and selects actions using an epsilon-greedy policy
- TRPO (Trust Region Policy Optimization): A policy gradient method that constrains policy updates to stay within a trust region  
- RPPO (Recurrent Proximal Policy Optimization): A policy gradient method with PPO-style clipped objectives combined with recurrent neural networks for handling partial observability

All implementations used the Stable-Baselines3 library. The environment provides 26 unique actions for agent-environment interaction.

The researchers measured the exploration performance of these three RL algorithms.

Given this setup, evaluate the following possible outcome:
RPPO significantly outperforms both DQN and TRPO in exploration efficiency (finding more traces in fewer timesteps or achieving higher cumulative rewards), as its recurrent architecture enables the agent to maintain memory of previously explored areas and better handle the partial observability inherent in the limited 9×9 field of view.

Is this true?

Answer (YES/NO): NO